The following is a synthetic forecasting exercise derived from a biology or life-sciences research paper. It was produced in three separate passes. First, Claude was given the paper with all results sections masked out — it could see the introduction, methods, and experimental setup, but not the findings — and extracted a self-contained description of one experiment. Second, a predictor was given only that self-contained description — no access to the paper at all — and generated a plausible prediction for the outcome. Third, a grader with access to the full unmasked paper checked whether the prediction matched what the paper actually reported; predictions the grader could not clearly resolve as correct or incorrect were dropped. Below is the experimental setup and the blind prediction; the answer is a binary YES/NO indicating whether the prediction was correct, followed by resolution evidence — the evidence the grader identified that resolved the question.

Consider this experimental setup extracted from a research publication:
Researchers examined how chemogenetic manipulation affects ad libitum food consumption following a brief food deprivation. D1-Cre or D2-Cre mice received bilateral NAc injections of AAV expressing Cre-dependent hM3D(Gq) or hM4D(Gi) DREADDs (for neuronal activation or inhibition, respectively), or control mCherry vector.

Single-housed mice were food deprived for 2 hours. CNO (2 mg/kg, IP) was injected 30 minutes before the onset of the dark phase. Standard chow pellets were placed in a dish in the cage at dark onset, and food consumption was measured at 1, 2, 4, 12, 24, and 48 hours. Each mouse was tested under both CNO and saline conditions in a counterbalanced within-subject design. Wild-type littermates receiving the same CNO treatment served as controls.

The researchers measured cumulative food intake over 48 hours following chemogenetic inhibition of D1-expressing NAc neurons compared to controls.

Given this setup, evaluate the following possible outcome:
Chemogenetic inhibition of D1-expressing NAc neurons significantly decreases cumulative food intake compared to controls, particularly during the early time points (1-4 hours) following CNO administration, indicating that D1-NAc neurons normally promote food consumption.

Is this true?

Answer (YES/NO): NO